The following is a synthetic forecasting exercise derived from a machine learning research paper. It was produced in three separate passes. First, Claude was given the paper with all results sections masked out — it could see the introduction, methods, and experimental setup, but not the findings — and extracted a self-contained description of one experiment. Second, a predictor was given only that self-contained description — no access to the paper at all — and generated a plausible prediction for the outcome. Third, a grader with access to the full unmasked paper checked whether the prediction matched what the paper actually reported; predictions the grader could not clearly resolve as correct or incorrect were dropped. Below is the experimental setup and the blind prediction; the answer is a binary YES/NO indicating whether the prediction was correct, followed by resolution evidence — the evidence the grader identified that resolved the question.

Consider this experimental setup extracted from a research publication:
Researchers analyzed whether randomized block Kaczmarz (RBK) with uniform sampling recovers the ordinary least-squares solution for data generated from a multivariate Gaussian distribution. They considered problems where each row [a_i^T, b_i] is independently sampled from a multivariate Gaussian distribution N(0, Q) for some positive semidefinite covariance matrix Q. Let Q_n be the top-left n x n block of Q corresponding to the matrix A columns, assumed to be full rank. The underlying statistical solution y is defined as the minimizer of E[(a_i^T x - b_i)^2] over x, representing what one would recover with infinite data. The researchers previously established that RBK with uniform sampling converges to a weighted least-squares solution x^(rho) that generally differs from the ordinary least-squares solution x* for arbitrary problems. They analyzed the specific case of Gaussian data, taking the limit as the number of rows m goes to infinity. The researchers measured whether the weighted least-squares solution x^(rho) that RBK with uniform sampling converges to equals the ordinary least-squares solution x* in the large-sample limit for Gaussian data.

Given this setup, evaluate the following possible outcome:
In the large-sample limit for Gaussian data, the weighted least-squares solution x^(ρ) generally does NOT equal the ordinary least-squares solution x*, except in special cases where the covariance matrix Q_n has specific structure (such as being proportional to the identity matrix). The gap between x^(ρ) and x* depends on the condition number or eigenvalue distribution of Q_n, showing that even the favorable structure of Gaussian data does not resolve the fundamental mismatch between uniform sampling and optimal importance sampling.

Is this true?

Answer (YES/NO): NO